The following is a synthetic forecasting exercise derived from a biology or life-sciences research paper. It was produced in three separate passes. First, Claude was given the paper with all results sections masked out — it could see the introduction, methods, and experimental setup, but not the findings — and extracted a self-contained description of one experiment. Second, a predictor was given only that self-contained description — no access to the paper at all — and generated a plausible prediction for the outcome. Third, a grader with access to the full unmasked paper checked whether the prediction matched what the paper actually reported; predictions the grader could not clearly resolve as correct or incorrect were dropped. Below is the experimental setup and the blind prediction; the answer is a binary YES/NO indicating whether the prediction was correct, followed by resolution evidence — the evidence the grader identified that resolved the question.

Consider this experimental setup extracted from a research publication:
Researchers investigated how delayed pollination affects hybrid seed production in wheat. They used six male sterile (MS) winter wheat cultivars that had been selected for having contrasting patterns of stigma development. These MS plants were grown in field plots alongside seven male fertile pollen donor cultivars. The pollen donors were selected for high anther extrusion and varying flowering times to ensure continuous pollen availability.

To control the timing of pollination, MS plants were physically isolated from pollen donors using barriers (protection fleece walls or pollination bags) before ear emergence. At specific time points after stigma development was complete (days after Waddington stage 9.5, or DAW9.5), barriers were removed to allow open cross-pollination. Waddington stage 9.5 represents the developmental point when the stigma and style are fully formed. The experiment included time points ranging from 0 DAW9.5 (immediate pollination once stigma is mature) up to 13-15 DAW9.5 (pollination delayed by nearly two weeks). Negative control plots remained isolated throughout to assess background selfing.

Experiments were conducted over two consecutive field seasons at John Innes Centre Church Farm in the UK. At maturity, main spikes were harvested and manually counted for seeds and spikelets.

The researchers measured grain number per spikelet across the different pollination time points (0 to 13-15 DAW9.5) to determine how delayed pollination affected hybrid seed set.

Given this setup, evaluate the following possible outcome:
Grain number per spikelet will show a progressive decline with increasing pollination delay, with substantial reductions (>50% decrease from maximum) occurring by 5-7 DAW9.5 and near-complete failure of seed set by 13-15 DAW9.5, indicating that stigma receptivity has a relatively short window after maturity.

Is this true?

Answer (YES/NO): NO